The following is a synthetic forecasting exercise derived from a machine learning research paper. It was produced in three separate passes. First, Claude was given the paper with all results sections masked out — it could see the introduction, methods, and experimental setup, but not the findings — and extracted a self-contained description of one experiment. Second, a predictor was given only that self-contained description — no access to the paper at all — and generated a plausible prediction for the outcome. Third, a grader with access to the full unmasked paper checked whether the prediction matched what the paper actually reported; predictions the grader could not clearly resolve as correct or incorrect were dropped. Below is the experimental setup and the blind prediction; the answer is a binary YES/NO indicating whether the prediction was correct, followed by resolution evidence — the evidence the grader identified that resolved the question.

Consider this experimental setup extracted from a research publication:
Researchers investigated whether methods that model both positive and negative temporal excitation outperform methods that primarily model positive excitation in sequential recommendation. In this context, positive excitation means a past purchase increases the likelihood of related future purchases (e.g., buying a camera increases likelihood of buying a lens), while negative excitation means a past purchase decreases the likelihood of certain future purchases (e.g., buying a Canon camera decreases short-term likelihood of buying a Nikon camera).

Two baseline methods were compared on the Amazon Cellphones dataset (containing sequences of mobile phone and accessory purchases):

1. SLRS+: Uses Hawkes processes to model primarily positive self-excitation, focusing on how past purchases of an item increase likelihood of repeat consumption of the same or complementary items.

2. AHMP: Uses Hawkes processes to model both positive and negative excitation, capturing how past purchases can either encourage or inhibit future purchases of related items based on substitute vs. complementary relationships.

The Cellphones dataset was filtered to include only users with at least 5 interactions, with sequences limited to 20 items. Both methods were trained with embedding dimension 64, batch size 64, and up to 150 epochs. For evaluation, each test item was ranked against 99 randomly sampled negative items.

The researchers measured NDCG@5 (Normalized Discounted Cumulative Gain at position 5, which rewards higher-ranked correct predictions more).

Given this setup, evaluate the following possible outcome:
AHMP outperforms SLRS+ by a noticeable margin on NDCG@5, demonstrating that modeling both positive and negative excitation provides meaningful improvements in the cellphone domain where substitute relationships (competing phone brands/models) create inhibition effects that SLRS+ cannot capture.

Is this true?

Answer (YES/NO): NO